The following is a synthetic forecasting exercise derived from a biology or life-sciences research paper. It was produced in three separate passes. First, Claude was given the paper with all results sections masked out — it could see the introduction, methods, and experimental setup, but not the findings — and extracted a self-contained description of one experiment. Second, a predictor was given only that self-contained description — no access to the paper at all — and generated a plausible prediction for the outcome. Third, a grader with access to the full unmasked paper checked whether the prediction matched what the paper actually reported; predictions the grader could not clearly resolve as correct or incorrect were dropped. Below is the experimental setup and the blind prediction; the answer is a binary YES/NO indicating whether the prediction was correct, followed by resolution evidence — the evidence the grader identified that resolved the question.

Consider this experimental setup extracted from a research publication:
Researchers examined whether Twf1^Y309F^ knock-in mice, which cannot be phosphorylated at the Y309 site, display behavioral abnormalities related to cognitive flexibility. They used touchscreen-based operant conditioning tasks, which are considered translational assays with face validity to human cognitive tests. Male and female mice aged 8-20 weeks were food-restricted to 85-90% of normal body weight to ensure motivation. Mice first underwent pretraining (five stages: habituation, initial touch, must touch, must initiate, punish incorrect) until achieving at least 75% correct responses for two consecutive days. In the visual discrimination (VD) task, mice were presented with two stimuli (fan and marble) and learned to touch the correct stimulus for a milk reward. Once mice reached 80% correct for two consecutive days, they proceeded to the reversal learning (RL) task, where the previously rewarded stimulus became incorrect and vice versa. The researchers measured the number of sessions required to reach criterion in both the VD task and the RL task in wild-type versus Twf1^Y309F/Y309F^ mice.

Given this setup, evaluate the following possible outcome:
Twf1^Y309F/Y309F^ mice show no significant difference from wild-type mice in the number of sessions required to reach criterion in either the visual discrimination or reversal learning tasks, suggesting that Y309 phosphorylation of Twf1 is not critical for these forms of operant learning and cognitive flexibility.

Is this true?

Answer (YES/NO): NO